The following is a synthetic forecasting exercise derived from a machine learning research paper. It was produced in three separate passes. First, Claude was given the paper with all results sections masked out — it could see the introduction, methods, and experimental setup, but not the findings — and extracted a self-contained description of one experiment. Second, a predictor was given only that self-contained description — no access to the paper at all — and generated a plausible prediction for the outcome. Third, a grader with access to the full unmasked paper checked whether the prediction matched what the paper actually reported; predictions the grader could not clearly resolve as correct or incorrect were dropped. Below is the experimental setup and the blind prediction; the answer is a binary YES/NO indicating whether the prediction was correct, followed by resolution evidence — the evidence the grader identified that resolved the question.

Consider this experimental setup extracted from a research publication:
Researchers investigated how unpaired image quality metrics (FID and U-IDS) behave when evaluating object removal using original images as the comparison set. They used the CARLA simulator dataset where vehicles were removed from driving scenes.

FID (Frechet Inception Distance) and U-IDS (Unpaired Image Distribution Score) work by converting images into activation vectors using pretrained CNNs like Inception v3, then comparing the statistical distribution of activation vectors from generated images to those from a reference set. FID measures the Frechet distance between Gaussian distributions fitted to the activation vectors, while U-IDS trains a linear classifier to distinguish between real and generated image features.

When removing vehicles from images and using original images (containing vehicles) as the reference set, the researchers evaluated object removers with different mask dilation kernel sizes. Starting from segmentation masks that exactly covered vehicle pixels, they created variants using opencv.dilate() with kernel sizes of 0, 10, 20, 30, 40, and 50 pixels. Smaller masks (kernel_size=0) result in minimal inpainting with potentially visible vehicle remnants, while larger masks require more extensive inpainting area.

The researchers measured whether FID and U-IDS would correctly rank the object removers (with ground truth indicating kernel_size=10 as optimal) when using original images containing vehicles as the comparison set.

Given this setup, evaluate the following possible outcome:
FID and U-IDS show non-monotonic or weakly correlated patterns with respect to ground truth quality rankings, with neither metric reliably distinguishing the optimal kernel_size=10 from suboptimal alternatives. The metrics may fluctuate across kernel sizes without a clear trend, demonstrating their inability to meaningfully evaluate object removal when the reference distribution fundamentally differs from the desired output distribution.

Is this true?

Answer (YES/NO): NO